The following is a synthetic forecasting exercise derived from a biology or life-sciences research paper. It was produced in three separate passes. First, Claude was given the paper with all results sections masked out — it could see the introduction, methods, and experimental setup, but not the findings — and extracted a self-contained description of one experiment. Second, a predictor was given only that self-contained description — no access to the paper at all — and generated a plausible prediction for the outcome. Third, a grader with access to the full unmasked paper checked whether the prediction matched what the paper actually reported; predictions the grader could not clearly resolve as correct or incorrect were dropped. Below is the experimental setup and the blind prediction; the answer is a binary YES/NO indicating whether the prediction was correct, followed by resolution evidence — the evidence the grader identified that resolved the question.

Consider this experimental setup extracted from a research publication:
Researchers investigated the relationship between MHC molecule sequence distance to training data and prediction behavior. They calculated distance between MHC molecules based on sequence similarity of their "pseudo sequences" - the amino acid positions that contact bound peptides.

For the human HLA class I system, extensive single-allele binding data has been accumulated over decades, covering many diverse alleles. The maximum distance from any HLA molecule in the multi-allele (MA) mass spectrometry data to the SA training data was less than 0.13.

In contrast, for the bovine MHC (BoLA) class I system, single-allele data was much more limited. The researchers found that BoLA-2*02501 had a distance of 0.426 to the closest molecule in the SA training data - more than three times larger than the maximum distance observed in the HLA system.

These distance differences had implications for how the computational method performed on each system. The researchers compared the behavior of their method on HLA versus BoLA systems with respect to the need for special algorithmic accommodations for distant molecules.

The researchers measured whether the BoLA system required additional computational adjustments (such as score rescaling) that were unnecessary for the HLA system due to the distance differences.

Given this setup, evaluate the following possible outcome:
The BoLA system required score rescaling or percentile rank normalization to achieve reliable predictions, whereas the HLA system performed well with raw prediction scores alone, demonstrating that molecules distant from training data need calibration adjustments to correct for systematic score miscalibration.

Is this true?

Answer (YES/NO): NO